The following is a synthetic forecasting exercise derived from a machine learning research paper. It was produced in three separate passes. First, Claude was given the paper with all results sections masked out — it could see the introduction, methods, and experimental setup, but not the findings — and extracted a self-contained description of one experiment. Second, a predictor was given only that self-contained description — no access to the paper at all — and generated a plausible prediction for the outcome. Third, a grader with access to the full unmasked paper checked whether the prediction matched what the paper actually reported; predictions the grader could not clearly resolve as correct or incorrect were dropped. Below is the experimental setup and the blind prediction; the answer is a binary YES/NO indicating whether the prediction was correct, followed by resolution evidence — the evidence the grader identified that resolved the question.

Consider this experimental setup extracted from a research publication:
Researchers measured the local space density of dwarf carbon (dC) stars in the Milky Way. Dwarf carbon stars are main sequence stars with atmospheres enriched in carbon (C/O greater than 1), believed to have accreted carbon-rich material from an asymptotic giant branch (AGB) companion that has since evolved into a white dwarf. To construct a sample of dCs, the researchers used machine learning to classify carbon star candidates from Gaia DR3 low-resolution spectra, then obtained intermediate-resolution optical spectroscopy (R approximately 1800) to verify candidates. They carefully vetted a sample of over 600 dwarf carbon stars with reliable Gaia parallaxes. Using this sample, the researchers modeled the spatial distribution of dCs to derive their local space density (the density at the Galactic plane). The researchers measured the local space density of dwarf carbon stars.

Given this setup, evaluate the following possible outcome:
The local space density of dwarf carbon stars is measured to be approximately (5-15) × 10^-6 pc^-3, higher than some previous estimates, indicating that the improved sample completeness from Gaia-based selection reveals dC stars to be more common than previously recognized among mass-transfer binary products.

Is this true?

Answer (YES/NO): NO